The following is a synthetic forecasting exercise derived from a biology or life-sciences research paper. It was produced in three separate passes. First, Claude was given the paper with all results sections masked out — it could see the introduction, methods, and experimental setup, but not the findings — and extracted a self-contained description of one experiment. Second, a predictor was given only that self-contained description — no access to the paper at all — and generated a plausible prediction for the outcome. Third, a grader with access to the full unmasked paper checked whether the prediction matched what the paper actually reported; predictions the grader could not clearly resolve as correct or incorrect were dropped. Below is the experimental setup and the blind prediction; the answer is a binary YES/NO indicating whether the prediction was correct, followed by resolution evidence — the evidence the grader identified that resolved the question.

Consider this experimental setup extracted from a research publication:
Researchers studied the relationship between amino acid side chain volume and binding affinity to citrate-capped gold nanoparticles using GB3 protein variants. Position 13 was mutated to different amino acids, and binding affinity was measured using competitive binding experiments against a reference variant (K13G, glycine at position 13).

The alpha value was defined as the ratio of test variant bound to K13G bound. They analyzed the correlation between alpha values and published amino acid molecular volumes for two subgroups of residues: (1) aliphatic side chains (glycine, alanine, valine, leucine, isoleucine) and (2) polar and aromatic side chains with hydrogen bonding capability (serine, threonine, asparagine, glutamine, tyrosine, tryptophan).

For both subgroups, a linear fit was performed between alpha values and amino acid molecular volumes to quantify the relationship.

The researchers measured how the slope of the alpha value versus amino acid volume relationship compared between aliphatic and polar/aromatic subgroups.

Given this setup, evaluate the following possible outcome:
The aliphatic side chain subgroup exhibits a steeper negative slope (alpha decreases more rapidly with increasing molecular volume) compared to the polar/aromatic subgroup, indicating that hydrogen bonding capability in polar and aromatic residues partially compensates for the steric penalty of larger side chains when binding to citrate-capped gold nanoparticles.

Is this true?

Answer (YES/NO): YES